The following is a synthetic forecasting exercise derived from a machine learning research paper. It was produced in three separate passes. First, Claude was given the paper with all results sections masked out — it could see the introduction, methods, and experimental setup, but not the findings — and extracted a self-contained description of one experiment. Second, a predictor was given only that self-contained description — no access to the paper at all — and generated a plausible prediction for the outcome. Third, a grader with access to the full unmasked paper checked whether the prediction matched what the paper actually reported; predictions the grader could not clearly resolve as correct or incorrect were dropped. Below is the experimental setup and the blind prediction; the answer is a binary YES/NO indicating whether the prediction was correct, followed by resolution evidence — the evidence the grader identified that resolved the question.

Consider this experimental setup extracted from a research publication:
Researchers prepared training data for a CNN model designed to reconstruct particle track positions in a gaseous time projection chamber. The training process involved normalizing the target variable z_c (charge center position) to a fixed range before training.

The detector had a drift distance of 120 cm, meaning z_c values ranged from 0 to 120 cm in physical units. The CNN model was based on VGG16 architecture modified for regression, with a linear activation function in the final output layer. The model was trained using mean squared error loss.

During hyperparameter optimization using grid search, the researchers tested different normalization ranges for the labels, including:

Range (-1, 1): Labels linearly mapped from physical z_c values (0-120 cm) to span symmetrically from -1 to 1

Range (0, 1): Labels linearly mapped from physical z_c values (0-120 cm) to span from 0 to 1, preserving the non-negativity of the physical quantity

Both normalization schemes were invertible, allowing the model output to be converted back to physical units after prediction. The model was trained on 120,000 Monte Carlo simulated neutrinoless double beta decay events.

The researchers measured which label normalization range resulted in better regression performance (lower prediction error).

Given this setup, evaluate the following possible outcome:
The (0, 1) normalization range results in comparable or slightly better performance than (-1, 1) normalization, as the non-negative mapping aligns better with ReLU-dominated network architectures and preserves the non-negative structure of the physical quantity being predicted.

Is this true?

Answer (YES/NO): NO